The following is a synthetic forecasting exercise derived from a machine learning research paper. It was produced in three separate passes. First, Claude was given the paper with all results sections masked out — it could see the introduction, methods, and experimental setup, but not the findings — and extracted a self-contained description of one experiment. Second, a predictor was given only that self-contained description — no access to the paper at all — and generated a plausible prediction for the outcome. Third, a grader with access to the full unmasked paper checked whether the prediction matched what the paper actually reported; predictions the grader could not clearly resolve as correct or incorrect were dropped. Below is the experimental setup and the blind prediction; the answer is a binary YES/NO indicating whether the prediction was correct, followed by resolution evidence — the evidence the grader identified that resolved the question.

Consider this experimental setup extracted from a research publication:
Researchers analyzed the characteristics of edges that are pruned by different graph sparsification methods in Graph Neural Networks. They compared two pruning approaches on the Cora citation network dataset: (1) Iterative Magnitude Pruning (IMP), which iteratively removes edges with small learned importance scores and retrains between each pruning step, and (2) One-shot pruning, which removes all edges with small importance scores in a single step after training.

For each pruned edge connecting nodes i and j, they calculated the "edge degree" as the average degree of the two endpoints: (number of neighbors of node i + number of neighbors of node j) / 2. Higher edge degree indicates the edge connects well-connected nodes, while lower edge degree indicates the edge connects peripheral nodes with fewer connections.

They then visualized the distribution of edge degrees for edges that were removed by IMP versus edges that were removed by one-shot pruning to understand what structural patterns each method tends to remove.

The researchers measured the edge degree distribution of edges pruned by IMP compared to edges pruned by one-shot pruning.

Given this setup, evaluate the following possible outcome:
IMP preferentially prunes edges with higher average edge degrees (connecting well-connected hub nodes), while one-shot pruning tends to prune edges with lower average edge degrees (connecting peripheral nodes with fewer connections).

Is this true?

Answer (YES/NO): NO